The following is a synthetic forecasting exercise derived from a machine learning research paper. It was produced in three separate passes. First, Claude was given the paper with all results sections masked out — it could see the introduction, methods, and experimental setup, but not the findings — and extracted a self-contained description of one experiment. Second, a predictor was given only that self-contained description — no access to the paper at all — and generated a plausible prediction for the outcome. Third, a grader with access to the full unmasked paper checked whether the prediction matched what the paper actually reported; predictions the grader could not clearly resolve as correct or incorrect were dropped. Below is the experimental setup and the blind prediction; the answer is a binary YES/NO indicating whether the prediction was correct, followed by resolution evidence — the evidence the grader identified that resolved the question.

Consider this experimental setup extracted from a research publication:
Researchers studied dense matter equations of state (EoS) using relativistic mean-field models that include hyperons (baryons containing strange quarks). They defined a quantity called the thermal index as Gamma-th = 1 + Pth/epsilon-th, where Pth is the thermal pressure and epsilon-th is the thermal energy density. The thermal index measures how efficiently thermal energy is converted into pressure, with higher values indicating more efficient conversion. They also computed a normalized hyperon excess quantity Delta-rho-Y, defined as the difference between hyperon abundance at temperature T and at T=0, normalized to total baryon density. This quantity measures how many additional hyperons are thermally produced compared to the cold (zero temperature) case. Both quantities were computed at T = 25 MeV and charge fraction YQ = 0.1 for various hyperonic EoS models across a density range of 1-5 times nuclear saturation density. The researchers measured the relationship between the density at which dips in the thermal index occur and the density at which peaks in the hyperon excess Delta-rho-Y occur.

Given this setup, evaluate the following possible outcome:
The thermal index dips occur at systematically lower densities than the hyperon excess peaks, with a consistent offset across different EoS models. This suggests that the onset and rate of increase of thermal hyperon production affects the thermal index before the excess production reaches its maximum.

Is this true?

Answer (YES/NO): NO